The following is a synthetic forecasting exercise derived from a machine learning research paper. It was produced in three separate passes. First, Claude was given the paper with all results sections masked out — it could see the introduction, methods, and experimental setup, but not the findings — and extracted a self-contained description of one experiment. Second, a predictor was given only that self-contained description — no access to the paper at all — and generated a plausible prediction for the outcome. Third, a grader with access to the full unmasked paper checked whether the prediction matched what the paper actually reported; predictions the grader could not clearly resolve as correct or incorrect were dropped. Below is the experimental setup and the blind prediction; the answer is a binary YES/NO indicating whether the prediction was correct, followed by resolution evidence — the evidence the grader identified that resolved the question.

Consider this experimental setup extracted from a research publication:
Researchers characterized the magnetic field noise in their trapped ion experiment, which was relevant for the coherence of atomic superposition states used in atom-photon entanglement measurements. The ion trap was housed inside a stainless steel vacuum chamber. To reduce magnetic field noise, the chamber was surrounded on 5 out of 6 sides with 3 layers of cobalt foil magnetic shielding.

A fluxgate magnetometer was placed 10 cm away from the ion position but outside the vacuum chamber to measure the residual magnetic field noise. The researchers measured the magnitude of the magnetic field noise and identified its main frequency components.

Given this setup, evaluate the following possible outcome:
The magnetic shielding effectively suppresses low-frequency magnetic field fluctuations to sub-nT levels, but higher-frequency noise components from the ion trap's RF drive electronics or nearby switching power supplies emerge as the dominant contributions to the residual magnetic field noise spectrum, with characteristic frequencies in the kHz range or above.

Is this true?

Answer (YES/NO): NO